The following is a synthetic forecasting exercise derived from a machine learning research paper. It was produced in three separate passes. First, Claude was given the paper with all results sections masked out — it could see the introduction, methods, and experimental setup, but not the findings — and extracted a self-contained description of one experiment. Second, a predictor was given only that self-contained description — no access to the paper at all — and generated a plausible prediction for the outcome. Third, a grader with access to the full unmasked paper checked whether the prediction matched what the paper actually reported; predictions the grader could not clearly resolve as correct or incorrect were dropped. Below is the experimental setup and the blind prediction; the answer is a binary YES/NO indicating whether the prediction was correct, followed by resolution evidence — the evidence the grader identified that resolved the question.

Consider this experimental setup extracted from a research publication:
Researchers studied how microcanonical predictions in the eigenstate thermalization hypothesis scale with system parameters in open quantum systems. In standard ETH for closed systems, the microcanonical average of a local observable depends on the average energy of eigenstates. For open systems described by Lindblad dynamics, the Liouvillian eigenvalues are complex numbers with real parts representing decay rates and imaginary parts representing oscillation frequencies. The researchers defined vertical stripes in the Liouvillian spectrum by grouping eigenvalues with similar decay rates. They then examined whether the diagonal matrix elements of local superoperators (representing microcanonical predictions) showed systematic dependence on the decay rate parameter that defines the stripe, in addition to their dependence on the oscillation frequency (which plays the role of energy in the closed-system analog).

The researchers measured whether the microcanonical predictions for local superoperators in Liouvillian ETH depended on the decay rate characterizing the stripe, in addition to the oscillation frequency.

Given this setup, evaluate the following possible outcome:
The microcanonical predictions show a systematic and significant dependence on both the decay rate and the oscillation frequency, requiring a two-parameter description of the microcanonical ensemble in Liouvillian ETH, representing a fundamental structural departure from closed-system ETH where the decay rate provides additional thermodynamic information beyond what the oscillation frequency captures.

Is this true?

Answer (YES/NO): YES